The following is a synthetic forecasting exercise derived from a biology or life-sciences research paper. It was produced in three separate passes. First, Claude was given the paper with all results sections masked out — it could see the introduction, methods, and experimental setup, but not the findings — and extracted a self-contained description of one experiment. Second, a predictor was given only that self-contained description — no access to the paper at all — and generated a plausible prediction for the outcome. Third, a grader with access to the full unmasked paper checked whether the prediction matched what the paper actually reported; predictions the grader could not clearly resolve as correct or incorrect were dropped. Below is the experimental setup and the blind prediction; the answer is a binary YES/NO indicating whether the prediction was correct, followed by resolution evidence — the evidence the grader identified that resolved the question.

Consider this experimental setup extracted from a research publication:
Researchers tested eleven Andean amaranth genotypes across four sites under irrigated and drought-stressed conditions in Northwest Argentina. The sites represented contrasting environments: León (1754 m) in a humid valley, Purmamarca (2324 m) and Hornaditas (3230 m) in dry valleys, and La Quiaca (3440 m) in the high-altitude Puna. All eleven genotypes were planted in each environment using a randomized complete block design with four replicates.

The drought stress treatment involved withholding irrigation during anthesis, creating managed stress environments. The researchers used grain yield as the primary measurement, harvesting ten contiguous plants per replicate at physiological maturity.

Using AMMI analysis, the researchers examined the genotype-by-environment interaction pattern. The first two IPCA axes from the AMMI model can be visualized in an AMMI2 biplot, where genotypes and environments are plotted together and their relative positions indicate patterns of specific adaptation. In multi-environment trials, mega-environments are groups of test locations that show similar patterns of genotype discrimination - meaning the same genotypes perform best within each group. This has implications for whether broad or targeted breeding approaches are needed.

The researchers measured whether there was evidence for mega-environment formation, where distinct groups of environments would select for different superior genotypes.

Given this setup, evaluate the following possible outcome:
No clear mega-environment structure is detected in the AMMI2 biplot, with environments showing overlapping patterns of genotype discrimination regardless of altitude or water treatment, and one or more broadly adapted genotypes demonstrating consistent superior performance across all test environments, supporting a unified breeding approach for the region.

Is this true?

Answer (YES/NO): NO